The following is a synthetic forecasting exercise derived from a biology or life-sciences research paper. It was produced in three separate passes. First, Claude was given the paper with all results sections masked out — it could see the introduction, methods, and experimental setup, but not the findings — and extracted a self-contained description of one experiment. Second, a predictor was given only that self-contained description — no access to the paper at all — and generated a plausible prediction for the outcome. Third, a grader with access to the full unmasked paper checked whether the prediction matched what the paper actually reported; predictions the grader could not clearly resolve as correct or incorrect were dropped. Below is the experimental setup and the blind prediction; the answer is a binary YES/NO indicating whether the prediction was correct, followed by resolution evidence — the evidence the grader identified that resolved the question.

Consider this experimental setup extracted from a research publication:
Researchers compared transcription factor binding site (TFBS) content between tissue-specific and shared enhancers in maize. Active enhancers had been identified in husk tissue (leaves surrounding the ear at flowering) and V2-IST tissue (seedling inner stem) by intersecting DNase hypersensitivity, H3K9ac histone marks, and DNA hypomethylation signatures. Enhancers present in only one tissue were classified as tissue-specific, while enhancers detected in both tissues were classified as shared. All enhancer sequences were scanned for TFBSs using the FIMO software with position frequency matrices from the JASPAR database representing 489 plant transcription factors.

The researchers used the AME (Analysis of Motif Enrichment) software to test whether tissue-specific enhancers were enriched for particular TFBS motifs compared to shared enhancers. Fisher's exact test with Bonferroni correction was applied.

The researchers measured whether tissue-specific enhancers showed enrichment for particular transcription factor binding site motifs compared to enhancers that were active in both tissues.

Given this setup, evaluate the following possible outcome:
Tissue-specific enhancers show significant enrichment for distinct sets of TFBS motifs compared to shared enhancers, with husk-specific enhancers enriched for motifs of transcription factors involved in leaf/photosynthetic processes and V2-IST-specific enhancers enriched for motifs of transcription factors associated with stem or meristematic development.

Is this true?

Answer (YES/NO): NO